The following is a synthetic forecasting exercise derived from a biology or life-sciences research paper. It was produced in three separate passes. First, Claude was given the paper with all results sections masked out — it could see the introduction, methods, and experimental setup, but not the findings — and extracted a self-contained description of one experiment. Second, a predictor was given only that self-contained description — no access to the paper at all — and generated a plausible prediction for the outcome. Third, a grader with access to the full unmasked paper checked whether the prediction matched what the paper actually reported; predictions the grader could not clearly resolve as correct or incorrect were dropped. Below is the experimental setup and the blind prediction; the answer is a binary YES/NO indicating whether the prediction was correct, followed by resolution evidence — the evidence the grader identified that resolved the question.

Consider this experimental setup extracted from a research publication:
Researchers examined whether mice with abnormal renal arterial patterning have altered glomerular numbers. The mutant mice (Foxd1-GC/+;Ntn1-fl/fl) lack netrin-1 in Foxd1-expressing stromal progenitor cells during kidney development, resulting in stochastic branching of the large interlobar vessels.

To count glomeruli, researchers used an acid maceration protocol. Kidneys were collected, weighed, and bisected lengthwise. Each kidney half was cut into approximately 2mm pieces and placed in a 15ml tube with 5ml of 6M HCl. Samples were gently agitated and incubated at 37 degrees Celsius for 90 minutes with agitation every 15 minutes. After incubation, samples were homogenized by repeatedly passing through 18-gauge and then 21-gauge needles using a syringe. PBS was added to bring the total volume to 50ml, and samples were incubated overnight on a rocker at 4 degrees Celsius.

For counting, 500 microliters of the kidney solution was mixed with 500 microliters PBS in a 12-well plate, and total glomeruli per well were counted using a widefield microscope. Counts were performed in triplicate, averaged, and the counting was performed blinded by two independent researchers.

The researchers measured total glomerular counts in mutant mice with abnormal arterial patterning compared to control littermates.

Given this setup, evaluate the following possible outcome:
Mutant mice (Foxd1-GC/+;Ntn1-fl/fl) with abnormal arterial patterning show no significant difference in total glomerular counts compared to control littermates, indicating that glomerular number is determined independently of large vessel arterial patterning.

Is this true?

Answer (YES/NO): YES